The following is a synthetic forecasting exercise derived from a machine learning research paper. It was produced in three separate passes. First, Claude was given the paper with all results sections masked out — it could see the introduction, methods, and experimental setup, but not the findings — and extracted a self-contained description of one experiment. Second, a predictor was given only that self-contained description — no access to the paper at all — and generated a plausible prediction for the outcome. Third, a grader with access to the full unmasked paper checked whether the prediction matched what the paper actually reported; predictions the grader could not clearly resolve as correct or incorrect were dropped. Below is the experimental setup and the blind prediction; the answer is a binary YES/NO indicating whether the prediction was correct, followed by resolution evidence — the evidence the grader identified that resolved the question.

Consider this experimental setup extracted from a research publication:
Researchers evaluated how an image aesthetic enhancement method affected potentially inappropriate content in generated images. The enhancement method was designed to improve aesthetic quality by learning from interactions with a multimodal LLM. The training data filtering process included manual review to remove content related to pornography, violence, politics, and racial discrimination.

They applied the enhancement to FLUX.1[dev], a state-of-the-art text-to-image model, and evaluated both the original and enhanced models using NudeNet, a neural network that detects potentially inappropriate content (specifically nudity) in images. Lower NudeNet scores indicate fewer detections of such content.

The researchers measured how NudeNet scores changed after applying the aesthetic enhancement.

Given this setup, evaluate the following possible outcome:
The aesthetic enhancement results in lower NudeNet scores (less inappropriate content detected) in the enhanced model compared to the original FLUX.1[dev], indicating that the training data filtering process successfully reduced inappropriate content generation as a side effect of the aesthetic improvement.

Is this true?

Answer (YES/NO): YES